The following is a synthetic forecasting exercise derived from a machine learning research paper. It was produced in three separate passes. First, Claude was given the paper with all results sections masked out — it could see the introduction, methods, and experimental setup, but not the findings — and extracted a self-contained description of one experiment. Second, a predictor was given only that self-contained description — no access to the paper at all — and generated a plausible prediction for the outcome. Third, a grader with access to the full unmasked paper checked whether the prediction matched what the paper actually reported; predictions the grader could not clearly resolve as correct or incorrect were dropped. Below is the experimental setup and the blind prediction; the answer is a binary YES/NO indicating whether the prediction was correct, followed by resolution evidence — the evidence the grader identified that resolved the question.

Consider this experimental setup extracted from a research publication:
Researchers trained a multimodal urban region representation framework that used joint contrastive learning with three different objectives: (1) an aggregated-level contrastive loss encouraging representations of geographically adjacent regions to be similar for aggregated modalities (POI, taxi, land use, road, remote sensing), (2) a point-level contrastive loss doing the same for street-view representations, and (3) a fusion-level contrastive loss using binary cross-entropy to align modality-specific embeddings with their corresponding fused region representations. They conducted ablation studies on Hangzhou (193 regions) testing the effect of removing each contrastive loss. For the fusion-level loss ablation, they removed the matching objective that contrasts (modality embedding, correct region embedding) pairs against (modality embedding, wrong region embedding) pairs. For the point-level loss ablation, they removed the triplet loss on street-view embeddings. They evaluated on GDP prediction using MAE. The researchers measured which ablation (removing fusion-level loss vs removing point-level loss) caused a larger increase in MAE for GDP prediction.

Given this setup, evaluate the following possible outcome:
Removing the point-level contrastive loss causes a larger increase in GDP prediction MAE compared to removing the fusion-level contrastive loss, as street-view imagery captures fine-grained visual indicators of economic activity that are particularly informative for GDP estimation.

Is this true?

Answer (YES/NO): YES